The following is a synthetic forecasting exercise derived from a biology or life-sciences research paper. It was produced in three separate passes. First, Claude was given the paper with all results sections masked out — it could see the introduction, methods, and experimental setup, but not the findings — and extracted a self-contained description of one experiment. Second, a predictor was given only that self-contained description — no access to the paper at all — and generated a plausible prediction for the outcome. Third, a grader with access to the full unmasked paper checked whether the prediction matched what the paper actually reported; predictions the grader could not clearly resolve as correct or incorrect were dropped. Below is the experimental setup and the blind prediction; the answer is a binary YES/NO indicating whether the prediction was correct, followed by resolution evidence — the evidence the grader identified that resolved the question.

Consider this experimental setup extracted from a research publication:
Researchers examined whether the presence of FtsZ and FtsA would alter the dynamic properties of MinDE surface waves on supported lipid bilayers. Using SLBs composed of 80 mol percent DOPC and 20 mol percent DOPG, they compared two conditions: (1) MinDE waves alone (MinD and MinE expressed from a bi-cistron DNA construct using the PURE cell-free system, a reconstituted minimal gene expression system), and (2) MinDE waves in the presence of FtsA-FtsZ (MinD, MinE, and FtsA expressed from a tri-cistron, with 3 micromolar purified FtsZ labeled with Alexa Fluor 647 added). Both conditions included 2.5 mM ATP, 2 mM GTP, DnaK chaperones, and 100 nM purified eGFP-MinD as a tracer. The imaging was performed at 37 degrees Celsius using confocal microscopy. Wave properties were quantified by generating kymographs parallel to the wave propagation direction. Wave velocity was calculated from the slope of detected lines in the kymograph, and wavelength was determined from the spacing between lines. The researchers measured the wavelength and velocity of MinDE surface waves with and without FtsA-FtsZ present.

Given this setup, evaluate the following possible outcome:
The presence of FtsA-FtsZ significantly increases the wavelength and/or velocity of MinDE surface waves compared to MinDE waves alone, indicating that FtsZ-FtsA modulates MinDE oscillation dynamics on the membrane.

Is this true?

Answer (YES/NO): YES